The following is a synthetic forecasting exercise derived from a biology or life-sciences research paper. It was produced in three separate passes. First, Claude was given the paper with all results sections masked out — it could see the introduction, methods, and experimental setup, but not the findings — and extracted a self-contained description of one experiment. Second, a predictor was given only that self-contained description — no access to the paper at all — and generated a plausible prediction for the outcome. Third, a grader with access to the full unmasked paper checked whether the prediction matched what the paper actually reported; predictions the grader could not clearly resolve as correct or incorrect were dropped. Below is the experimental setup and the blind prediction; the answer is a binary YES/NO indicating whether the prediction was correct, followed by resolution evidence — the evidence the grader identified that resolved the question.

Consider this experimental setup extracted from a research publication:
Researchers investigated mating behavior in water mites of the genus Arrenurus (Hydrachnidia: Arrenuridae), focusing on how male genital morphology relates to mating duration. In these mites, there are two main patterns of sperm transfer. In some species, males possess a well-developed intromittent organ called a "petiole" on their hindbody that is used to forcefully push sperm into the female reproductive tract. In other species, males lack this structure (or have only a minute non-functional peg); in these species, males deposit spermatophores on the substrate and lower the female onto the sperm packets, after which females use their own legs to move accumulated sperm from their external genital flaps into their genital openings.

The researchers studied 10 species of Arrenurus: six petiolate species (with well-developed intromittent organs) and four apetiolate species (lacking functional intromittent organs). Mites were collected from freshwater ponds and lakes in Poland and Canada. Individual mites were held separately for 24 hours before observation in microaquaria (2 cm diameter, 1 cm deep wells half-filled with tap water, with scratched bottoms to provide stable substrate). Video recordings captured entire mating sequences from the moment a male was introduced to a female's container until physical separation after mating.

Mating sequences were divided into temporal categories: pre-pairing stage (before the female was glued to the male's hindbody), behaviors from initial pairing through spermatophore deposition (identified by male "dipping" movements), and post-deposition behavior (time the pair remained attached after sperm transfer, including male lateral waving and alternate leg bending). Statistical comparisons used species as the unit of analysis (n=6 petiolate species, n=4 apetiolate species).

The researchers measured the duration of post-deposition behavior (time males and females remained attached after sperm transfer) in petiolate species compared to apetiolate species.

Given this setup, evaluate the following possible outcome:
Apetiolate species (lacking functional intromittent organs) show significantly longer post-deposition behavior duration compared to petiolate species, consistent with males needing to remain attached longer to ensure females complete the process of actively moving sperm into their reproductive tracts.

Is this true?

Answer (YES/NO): NO